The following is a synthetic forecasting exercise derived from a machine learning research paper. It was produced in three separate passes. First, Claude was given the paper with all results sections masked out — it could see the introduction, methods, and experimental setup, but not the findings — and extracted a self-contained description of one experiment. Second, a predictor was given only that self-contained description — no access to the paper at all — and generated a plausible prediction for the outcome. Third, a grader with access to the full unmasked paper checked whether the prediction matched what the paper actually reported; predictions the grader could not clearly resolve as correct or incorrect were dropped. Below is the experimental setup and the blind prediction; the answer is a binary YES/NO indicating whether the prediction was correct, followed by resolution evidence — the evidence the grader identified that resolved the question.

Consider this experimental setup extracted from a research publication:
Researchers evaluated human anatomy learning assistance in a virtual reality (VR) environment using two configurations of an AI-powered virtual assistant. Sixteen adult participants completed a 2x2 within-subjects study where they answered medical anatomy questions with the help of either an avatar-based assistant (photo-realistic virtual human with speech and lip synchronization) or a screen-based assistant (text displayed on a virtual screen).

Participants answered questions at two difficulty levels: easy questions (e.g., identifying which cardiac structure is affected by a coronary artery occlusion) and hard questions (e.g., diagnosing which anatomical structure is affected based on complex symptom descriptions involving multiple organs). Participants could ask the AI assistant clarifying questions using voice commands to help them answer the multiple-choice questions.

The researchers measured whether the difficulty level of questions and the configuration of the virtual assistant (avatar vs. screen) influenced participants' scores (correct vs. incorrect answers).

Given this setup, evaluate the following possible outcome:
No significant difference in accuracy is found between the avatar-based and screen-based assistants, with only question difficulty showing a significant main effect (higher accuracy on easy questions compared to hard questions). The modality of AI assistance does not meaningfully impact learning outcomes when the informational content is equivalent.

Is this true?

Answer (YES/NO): YES